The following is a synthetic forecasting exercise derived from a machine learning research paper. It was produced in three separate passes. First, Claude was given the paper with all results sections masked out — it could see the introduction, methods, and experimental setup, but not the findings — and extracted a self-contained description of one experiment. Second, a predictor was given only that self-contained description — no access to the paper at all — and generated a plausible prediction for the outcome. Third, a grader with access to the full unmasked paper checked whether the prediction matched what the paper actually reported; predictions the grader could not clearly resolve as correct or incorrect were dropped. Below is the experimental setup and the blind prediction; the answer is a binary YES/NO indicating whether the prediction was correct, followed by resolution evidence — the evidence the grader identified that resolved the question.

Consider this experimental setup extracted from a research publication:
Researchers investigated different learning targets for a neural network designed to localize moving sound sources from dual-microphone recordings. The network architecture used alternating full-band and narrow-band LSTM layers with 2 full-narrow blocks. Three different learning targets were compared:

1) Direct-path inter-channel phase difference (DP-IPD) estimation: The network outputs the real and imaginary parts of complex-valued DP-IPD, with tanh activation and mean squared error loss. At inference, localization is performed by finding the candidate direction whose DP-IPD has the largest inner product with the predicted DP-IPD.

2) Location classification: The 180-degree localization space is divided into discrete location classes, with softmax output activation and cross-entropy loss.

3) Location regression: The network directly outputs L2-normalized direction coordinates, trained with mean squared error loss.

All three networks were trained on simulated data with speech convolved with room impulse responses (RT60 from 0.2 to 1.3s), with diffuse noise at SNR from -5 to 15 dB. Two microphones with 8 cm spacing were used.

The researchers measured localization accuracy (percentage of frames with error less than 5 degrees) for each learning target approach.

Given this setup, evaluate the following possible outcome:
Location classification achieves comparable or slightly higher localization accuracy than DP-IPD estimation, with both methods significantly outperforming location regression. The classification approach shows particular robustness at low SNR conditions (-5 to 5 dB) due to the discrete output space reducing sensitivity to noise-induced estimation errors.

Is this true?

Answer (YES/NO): NO